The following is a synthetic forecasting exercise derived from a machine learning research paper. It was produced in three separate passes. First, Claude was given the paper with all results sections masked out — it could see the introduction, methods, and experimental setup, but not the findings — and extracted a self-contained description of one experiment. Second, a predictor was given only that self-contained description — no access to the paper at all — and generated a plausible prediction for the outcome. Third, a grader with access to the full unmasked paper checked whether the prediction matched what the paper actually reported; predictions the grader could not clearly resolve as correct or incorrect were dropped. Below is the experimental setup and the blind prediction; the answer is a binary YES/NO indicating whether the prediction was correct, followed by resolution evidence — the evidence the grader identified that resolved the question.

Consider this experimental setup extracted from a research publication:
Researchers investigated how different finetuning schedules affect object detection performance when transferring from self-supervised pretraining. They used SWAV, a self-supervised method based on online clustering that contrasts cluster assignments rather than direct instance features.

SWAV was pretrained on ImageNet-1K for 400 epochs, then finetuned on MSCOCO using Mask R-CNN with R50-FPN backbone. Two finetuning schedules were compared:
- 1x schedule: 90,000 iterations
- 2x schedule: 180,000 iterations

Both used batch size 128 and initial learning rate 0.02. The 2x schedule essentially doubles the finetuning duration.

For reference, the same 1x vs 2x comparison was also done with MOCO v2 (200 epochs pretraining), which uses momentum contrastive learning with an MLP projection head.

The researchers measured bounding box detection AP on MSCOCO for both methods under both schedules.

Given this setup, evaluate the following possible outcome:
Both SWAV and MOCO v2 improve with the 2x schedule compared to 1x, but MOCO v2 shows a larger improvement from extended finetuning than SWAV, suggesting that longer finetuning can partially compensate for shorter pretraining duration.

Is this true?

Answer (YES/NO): NO